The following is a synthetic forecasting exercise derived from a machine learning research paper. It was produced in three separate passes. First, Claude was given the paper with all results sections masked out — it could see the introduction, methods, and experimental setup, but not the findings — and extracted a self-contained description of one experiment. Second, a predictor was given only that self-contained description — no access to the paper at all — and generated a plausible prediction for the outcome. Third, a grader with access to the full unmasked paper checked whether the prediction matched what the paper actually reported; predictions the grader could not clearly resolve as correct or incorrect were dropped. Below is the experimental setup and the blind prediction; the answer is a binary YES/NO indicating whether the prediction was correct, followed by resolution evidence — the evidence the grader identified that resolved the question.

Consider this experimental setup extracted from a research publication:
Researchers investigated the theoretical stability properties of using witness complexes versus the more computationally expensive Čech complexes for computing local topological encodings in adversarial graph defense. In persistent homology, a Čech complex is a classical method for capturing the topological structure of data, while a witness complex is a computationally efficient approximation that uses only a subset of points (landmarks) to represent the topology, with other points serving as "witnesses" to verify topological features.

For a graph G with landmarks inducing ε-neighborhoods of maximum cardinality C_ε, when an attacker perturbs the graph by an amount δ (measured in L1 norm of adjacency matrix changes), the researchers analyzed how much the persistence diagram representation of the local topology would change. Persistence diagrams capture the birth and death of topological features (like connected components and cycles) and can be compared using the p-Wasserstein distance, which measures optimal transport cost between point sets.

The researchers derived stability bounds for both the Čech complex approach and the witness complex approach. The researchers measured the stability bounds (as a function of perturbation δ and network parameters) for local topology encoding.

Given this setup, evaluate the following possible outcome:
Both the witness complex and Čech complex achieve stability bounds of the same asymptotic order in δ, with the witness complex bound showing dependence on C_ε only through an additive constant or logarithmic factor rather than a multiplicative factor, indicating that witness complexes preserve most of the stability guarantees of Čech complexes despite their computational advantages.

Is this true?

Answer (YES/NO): NO